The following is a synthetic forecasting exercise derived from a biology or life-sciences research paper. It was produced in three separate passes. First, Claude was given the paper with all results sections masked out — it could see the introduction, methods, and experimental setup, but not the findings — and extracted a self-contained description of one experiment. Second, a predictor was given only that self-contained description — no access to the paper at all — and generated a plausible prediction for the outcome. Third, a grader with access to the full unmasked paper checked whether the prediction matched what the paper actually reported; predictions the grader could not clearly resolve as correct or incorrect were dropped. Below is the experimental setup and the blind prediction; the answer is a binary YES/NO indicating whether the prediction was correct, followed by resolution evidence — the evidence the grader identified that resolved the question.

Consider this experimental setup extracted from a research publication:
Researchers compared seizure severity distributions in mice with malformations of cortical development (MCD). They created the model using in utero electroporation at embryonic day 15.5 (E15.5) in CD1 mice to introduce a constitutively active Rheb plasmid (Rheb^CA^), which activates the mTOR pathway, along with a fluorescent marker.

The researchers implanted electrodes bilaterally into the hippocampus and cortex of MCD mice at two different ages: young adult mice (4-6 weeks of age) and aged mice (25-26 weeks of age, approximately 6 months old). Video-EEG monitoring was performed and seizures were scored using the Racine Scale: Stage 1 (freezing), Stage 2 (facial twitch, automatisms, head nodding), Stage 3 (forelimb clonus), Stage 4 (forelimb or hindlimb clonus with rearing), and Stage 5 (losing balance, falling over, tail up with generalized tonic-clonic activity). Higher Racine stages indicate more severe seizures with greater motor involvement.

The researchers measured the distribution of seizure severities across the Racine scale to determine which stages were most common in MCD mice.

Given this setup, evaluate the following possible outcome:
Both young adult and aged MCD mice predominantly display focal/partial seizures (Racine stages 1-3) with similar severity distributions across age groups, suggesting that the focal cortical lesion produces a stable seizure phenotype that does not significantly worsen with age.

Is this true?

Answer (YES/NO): NO